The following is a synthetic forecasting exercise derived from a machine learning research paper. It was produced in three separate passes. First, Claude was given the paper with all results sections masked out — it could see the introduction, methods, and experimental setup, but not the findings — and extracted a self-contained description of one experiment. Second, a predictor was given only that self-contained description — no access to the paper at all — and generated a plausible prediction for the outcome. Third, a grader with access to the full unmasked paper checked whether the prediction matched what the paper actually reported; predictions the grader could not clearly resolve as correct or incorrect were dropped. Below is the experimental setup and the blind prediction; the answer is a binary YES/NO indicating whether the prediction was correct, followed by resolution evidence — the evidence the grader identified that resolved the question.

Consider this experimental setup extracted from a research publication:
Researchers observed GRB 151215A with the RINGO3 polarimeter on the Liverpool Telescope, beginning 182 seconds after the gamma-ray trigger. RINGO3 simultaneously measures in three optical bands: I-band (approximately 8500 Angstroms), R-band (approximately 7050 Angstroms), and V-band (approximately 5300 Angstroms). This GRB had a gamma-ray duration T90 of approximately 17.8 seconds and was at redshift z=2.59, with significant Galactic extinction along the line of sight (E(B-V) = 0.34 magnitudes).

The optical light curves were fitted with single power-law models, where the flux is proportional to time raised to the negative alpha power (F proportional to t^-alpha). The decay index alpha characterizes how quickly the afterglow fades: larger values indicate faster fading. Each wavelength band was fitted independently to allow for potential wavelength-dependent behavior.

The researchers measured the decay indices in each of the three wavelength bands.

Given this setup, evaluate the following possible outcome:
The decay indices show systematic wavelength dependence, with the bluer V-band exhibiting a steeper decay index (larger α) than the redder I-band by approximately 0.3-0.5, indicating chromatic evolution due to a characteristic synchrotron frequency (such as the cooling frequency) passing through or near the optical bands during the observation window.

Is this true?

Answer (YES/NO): NO